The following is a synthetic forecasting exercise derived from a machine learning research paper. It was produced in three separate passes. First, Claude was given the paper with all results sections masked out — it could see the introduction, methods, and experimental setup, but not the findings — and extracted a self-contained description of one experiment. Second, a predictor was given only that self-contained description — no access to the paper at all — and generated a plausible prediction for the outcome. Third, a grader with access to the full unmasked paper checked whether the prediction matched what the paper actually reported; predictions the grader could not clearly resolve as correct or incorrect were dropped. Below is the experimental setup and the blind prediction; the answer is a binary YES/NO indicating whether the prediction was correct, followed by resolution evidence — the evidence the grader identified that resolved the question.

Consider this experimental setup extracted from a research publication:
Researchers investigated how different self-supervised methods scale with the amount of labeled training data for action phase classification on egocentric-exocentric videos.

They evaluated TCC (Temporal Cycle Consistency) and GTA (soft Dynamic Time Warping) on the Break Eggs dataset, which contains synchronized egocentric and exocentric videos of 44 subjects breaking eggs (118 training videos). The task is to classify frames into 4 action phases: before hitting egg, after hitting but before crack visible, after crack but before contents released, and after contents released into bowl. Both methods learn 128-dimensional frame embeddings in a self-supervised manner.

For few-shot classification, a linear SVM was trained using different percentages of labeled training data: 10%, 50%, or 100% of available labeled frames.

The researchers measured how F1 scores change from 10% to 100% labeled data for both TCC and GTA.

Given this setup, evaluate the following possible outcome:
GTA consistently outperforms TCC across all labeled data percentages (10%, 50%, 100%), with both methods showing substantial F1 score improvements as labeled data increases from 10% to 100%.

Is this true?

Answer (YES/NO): NO